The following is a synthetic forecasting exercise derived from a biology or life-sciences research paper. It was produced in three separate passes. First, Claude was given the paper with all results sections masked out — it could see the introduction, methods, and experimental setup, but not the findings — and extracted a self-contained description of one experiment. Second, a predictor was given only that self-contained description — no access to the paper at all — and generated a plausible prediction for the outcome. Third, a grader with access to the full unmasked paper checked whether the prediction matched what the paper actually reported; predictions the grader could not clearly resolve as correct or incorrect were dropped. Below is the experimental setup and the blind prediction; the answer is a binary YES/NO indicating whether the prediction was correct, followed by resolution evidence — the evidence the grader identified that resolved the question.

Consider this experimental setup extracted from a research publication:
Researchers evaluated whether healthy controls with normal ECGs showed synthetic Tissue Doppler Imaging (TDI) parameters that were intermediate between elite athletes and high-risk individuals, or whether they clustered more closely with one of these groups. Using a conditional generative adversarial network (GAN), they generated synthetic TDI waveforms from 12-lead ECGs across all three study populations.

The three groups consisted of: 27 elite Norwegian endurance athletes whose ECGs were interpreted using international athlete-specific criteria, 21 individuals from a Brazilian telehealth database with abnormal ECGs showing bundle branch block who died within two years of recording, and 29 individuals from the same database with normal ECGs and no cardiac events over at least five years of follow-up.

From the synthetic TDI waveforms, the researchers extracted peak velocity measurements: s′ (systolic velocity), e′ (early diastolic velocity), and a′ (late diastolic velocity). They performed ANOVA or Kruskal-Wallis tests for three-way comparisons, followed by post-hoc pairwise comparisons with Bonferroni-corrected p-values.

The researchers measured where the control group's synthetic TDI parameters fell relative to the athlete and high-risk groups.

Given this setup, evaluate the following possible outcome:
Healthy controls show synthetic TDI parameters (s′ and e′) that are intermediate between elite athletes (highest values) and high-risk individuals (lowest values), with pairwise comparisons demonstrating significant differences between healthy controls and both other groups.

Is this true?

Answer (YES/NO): NO